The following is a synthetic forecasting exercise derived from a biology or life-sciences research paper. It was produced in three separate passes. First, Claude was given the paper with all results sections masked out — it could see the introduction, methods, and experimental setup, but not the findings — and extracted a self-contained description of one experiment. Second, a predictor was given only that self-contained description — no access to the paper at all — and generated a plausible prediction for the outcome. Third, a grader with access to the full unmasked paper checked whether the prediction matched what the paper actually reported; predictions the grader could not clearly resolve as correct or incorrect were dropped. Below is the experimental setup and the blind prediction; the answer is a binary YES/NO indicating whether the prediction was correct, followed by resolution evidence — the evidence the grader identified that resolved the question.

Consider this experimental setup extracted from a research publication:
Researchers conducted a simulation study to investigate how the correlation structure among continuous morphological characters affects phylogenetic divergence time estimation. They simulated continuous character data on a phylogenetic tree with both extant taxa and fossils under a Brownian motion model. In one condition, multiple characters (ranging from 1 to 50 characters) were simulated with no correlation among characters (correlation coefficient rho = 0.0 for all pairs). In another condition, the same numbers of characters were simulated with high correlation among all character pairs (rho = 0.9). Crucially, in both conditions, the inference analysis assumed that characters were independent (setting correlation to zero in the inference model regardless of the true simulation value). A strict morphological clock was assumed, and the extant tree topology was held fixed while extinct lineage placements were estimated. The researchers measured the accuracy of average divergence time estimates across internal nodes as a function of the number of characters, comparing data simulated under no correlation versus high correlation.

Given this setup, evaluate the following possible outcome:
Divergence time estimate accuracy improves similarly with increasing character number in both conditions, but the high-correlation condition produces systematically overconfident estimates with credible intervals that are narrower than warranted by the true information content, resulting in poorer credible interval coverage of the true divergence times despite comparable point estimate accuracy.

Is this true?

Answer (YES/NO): NO